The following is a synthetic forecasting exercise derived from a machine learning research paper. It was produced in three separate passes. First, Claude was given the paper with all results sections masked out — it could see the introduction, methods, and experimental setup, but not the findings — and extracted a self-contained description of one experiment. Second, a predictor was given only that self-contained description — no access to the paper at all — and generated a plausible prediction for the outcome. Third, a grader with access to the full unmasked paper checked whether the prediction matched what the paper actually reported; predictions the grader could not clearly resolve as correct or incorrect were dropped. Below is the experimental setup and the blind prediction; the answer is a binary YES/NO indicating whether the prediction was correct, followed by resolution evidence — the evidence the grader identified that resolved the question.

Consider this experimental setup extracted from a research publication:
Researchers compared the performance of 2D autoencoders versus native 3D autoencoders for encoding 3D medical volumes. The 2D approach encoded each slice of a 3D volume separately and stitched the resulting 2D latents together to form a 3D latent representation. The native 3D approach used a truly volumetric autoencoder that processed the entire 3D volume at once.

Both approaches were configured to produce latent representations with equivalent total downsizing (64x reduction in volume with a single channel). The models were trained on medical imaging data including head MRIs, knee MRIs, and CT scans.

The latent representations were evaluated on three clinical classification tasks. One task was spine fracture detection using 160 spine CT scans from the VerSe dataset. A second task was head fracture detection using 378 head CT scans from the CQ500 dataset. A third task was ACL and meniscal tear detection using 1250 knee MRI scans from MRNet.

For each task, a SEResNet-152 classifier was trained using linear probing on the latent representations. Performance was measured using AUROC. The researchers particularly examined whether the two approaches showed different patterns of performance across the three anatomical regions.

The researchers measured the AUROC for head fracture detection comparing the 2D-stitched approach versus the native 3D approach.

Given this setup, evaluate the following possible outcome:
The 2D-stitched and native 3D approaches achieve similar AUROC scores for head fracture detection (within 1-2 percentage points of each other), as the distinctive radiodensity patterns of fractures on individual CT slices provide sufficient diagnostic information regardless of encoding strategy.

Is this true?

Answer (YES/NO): NO